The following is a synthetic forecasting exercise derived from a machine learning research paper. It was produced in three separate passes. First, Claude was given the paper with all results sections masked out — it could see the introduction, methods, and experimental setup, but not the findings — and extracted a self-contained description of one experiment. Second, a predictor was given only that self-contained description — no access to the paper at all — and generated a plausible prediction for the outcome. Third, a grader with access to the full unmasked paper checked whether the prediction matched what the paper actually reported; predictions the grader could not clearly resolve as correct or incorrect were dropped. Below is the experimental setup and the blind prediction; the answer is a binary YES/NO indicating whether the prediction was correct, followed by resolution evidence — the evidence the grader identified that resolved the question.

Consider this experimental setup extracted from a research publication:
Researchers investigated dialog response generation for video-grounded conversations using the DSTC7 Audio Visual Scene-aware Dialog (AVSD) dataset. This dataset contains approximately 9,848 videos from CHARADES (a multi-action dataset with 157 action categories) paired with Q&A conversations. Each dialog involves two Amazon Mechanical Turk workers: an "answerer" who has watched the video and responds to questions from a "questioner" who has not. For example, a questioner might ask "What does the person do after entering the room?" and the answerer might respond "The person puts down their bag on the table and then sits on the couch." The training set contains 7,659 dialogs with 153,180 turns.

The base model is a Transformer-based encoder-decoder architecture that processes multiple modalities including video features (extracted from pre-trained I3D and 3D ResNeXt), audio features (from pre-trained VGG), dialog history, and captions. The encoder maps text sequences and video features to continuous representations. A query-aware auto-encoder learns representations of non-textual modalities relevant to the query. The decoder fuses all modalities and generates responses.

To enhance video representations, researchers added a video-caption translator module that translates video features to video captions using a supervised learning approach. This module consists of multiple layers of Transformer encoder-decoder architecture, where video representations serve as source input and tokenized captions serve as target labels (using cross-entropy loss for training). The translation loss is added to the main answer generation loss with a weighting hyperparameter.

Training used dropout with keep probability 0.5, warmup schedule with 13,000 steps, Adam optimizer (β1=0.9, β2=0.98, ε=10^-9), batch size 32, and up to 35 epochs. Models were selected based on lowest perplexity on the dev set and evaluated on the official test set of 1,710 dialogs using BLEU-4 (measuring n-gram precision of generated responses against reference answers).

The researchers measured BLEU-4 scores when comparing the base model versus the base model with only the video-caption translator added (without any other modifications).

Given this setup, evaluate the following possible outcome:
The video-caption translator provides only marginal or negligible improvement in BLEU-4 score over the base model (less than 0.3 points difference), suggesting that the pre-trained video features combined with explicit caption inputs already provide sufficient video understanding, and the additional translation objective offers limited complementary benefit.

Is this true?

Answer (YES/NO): NO